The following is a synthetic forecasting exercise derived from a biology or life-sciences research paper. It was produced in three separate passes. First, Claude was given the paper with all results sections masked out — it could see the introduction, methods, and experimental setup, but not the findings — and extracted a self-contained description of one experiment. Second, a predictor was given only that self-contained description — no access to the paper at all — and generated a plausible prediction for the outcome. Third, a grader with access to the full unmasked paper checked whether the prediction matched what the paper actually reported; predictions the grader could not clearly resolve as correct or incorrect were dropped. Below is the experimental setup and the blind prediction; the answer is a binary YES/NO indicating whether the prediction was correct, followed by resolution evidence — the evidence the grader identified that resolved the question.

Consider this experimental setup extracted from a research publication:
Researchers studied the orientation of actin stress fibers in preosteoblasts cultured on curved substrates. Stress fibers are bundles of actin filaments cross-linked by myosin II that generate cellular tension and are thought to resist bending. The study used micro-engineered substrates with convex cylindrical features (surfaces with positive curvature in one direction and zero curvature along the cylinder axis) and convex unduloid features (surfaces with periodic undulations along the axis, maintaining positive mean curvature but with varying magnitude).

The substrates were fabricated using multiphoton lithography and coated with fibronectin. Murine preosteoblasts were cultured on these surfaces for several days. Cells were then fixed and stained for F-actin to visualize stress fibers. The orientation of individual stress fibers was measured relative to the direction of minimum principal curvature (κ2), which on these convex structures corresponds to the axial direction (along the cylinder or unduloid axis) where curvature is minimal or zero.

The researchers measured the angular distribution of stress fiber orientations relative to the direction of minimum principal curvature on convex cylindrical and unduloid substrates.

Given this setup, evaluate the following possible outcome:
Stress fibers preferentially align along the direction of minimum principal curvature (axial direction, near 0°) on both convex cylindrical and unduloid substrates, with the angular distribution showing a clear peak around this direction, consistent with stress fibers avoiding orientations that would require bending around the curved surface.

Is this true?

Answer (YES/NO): YES